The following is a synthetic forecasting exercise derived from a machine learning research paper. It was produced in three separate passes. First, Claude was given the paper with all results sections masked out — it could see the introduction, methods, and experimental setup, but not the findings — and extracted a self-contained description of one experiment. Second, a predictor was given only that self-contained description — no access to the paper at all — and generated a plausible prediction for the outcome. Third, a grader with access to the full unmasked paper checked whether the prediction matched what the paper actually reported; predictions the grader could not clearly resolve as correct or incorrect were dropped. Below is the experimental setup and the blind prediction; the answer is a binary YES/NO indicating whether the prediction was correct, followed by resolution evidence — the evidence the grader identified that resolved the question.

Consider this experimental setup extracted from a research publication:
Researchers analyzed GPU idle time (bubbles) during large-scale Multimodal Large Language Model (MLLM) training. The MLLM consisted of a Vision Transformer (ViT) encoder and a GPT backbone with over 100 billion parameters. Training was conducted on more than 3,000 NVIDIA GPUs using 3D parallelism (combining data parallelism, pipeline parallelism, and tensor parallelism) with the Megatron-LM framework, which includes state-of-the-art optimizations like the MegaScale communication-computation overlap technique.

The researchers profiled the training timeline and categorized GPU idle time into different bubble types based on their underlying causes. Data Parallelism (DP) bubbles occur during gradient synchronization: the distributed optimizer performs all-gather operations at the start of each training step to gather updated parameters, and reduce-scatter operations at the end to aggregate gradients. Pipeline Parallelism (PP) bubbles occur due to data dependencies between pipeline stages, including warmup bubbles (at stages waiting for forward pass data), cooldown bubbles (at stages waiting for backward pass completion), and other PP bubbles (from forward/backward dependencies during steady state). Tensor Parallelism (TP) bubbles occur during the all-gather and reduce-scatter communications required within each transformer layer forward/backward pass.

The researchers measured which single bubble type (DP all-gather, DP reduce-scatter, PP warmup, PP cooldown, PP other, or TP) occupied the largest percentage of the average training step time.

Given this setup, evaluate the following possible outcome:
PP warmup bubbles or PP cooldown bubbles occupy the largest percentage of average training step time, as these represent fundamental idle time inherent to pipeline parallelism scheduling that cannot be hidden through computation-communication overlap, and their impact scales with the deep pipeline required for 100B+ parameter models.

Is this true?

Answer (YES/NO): NO